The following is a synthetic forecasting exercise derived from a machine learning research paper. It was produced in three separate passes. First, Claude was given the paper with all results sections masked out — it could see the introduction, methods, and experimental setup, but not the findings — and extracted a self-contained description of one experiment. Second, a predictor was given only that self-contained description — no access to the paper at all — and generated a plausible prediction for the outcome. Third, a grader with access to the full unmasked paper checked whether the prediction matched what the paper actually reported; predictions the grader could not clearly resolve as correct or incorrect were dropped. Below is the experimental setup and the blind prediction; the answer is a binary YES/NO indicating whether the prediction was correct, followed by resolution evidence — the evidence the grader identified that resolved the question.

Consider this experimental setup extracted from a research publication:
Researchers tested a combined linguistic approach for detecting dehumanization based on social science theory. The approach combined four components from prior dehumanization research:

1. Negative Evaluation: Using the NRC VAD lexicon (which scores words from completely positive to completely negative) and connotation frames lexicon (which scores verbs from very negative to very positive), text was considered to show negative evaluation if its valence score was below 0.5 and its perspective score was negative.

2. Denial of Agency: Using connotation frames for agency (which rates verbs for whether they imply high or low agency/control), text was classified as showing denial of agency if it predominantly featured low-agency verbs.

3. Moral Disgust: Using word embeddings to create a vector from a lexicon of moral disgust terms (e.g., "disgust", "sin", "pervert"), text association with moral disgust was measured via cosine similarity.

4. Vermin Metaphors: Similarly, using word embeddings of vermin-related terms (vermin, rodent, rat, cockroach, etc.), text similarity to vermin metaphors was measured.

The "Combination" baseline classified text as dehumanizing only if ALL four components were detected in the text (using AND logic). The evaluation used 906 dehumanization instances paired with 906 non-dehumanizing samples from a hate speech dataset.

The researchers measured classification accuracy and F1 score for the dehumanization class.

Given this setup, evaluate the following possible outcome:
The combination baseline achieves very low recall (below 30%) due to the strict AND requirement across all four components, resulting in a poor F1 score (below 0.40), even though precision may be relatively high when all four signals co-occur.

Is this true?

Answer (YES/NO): YES